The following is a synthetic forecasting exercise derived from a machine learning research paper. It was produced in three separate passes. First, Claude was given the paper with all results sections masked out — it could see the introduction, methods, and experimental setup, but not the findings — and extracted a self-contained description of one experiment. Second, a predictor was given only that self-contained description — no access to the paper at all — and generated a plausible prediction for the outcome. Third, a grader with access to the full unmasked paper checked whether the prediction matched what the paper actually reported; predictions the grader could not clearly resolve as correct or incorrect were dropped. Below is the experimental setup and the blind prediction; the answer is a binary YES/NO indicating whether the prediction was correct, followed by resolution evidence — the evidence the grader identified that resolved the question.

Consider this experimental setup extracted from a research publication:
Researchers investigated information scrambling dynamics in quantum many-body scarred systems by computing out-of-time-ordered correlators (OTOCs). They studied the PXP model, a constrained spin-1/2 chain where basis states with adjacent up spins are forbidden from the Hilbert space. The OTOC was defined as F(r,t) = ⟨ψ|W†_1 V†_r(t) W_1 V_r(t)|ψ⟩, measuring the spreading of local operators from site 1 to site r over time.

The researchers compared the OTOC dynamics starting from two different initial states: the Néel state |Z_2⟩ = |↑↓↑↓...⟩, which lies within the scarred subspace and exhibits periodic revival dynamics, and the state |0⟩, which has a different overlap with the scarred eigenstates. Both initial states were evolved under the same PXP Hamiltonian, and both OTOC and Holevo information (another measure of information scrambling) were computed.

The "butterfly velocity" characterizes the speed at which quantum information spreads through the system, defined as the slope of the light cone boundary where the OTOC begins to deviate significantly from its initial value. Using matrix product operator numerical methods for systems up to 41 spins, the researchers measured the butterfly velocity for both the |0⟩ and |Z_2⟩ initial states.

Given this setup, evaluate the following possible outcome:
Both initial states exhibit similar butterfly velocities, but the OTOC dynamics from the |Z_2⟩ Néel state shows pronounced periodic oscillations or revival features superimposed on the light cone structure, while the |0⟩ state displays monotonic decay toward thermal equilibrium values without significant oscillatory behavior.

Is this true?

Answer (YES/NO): NO